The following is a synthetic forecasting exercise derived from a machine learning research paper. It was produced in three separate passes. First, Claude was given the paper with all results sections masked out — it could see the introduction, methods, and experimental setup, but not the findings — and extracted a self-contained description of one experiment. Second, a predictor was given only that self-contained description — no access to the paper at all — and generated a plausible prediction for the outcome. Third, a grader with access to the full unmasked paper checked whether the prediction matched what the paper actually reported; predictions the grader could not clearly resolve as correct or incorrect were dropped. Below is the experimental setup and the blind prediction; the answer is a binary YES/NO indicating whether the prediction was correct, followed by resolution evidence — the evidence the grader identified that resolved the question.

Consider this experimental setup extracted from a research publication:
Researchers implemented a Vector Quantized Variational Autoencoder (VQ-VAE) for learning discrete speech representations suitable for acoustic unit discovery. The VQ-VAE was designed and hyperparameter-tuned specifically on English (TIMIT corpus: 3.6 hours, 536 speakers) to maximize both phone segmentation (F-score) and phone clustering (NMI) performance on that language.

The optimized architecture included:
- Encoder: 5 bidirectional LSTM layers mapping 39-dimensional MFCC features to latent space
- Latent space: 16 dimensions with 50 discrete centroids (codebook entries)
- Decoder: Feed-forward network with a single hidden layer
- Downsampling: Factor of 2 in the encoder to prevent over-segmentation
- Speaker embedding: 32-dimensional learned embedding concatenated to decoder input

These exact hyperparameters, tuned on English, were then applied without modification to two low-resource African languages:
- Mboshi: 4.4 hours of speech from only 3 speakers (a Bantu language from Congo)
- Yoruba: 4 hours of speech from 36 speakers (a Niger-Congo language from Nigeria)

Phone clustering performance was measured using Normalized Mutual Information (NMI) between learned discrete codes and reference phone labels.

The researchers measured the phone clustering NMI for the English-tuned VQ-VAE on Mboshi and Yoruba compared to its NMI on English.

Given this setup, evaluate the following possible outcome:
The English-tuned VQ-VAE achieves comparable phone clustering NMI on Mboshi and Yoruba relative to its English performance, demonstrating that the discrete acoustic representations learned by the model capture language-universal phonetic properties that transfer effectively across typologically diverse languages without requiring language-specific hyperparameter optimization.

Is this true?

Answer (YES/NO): NO